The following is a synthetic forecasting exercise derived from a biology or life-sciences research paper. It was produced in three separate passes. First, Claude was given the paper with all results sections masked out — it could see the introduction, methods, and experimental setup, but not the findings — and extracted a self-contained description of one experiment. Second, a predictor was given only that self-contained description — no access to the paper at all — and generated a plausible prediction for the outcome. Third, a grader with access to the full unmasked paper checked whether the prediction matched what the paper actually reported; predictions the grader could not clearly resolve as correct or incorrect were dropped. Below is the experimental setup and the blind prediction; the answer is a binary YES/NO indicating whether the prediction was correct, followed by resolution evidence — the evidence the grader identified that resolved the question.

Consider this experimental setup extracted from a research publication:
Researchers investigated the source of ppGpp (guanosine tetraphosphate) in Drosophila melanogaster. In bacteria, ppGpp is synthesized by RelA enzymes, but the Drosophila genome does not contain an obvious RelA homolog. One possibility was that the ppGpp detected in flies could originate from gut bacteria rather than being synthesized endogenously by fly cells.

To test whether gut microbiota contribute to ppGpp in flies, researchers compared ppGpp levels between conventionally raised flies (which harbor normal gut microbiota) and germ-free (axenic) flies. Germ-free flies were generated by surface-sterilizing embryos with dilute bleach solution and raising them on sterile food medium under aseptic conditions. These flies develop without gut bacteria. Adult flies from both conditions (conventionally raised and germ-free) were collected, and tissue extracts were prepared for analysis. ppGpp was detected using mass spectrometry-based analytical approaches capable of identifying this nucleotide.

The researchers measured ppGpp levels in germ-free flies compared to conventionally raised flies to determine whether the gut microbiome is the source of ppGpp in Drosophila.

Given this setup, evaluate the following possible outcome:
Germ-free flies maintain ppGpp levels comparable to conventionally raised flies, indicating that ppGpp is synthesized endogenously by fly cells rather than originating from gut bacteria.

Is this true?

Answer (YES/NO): YES